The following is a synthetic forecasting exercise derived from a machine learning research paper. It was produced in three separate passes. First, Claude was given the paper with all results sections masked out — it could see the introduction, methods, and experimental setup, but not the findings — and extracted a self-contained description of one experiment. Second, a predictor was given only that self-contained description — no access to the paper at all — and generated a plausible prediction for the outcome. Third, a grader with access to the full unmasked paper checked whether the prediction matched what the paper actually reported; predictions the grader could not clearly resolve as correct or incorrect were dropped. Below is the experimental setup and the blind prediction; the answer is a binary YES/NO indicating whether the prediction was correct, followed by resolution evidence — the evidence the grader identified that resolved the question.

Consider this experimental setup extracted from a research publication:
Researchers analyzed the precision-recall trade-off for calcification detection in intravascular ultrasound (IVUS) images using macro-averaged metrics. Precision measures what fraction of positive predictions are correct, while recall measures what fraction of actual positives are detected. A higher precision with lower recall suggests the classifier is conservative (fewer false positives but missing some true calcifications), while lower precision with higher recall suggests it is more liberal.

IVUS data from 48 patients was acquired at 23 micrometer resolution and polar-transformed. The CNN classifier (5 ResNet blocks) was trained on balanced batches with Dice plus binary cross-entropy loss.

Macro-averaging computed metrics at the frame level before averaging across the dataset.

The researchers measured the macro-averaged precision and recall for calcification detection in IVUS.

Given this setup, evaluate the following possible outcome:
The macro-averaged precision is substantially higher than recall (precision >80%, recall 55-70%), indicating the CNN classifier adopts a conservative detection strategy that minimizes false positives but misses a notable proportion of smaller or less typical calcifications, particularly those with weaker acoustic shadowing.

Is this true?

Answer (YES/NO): NO